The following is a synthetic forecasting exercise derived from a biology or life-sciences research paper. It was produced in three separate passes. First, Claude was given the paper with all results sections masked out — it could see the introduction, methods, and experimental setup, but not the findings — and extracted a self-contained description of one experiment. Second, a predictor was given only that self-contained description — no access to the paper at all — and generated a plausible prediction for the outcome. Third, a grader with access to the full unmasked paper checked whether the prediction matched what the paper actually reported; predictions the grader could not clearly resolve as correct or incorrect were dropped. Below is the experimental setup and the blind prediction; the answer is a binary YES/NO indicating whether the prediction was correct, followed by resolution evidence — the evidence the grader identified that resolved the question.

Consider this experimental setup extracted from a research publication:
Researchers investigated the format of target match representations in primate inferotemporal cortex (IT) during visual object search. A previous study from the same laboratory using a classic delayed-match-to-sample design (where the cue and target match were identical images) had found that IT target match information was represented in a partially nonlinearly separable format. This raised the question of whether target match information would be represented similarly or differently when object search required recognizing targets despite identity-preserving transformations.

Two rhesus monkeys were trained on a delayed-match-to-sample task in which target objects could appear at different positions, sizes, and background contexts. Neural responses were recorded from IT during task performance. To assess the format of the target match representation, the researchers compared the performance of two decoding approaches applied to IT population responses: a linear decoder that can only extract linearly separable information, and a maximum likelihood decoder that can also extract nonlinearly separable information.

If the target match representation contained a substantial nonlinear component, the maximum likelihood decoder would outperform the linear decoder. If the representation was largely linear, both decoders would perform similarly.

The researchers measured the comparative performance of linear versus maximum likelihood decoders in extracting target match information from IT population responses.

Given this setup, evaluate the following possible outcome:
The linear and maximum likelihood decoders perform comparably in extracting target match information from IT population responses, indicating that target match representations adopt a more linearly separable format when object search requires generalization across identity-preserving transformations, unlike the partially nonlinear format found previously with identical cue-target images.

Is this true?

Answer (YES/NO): YES